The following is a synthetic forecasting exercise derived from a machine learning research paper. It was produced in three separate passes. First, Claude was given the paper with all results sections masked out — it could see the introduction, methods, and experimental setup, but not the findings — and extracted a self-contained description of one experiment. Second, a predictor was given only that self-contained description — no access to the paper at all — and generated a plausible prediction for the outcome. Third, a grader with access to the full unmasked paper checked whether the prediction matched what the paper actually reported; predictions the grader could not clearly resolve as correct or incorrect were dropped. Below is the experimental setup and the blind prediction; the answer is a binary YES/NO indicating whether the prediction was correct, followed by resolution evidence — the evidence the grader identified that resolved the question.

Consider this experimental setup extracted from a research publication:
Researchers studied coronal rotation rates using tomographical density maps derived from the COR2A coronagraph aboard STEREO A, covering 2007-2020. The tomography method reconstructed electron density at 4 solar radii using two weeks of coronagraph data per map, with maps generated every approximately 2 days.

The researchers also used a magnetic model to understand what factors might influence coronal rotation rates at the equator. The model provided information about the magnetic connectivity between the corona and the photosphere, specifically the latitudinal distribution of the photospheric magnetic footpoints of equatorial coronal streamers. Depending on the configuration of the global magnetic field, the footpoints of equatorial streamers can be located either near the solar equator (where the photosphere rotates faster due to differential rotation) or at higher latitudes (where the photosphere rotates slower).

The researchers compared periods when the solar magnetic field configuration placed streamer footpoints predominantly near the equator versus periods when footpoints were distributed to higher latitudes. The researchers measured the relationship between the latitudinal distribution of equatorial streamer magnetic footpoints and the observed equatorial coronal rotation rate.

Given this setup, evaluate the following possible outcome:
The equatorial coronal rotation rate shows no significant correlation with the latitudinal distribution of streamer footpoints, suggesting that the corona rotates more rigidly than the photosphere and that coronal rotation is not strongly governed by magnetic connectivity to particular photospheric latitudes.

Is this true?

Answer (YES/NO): NO